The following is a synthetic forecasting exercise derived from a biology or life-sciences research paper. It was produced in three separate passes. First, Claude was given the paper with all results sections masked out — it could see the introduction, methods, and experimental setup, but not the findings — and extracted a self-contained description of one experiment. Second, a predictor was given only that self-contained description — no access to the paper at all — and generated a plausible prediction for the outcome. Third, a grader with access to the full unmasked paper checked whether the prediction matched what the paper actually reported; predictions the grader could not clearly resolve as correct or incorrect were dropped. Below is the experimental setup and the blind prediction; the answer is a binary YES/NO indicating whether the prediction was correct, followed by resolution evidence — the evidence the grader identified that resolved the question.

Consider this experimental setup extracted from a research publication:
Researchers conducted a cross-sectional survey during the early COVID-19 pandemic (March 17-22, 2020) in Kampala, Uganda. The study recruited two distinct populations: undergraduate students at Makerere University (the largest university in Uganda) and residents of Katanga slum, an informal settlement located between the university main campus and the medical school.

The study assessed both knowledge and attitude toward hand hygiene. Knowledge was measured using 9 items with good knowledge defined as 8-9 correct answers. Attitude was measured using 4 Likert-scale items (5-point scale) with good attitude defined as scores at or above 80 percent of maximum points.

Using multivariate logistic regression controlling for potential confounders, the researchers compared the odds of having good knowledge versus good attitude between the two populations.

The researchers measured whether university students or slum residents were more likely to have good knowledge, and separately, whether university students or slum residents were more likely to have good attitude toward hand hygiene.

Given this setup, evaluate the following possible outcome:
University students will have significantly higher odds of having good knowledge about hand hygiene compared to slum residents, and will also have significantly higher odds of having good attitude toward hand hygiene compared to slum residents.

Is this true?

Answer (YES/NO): NO